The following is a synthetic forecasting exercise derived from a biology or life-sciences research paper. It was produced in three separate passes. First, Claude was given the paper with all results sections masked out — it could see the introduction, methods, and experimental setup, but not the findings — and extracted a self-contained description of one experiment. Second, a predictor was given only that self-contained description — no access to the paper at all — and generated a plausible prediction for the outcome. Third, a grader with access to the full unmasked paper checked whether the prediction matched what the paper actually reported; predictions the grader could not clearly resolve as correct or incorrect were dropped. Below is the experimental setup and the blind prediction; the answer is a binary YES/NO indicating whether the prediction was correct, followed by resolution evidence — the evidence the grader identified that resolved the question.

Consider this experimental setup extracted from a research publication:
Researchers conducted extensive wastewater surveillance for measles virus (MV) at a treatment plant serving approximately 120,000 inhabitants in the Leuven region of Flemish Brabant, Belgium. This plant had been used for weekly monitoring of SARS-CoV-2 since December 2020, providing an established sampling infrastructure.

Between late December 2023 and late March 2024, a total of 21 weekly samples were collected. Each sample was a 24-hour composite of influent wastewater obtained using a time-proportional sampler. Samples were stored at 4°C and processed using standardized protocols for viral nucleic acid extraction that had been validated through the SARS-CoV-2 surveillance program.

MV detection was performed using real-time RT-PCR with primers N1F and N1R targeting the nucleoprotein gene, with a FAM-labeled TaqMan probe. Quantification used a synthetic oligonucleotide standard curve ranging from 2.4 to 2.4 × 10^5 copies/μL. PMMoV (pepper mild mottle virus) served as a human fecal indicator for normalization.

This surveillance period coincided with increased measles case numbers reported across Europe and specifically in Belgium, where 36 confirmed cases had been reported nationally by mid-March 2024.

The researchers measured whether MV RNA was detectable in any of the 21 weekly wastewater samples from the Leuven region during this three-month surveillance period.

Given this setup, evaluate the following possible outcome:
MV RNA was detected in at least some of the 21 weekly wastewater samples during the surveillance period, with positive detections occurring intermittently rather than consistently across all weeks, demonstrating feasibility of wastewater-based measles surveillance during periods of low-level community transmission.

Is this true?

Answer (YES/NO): NO